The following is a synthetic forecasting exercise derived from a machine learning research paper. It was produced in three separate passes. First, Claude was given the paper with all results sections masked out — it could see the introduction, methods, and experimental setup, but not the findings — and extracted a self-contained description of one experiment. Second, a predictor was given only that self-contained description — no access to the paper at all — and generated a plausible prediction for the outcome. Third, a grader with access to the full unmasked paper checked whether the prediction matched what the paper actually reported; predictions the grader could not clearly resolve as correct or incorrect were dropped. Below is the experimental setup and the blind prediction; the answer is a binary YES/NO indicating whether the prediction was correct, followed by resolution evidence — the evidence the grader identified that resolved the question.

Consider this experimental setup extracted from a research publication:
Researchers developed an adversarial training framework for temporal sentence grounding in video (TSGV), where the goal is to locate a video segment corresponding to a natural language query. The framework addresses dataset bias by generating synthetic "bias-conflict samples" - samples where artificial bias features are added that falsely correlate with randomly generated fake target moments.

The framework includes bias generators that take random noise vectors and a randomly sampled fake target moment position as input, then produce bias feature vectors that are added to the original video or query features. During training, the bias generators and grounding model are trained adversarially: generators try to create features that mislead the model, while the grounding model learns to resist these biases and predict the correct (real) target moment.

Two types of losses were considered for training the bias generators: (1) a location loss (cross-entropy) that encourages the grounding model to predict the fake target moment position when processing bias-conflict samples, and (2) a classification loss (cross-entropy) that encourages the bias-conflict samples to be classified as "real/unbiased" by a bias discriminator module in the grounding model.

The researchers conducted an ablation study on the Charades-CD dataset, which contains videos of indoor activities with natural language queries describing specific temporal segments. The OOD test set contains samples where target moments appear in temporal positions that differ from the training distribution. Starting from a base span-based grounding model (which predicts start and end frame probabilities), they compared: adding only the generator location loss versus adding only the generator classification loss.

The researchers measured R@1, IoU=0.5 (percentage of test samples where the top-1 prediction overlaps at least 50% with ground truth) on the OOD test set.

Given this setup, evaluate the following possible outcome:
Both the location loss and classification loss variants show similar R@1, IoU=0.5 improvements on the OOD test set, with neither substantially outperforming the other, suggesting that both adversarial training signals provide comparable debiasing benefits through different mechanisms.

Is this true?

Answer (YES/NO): NO